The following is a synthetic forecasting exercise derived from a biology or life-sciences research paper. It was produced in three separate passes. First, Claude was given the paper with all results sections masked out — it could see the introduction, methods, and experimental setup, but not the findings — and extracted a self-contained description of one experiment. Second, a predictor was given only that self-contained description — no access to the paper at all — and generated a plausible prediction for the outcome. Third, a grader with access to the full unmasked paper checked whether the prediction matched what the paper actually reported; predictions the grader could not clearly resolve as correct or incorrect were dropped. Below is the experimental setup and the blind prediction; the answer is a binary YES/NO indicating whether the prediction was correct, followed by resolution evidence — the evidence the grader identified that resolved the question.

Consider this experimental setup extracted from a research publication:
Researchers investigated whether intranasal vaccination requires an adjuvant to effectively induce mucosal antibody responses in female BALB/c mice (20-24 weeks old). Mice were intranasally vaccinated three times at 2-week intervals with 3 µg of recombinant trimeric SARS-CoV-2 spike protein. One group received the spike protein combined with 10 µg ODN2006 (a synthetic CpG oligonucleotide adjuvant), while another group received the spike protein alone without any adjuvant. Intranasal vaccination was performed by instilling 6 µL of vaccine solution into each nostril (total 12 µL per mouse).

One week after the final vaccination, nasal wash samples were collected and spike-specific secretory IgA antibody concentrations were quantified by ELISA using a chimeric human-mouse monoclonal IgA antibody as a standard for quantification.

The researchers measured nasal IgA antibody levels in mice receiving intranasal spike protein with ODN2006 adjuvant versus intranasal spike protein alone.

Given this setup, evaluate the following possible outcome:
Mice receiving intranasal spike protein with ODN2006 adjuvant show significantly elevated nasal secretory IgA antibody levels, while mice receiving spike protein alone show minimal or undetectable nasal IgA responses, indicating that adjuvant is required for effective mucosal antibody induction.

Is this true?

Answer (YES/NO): YES